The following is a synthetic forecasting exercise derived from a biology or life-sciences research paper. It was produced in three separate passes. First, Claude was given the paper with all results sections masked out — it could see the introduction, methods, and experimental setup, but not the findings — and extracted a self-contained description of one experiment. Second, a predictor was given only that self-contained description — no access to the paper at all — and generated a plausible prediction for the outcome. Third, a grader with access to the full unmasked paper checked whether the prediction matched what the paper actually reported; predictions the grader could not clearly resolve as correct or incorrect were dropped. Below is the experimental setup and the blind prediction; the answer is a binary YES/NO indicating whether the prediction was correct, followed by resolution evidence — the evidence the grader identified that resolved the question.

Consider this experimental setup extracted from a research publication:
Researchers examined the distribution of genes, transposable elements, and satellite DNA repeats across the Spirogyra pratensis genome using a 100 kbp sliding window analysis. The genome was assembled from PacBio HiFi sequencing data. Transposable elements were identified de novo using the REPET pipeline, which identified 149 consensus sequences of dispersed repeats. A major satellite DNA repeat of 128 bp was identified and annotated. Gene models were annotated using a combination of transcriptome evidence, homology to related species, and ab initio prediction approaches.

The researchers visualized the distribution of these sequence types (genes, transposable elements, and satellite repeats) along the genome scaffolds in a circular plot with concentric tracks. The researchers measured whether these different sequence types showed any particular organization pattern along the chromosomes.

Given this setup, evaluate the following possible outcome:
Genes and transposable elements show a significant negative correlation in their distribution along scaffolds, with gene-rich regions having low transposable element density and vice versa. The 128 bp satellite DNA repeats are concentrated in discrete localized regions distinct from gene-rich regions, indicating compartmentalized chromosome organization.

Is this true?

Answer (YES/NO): NO